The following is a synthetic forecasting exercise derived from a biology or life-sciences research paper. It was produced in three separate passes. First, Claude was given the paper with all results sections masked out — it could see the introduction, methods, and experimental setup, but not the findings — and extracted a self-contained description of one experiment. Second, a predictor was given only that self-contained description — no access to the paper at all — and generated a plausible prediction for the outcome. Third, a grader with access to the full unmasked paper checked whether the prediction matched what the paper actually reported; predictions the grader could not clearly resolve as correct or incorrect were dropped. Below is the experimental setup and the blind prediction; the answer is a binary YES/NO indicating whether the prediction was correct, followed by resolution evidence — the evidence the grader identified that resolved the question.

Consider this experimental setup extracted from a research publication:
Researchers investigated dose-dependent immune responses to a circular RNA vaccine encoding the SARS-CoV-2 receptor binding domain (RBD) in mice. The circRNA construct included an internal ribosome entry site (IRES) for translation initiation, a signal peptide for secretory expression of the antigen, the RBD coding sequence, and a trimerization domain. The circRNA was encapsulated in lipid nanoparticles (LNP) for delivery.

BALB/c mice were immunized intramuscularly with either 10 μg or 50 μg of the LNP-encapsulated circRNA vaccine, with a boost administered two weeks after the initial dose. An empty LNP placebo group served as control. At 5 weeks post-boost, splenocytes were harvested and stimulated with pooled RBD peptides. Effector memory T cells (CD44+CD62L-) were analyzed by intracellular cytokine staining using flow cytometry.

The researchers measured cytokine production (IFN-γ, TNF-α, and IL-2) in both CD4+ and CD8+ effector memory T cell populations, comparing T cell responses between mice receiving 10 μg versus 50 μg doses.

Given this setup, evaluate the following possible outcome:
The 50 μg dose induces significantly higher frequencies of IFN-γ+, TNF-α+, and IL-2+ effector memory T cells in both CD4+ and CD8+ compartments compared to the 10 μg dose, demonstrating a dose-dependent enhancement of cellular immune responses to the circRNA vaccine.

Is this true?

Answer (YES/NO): NO